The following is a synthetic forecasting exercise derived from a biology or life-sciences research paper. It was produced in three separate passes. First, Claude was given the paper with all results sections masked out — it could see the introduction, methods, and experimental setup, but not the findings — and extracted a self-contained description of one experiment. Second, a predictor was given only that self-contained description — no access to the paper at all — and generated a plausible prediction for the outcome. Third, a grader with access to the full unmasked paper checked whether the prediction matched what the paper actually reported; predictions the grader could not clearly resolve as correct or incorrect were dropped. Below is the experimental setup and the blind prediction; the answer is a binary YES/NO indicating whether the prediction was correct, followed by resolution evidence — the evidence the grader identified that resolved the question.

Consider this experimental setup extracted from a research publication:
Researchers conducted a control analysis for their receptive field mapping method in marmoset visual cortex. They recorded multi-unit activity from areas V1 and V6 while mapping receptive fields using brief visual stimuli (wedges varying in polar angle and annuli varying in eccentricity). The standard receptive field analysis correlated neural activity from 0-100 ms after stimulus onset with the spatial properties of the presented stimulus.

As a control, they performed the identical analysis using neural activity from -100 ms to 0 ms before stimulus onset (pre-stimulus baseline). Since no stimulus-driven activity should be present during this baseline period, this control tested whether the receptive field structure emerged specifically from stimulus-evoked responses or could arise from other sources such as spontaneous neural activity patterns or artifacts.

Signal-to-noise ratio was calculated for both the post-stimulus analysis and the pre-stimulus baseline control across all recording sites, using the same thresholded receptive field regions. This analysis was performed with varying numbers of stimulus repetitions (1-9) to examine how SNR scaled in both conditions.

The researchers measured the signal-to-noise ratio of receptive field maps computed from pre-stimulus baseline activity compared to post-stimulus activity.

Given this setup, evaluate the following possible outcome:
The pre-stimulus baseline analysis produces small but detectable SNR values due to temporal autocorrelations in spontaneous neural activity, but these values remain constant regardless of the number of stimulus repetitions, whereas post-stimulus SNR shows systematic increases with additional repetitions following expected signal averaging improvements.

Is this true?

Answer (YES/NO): NO